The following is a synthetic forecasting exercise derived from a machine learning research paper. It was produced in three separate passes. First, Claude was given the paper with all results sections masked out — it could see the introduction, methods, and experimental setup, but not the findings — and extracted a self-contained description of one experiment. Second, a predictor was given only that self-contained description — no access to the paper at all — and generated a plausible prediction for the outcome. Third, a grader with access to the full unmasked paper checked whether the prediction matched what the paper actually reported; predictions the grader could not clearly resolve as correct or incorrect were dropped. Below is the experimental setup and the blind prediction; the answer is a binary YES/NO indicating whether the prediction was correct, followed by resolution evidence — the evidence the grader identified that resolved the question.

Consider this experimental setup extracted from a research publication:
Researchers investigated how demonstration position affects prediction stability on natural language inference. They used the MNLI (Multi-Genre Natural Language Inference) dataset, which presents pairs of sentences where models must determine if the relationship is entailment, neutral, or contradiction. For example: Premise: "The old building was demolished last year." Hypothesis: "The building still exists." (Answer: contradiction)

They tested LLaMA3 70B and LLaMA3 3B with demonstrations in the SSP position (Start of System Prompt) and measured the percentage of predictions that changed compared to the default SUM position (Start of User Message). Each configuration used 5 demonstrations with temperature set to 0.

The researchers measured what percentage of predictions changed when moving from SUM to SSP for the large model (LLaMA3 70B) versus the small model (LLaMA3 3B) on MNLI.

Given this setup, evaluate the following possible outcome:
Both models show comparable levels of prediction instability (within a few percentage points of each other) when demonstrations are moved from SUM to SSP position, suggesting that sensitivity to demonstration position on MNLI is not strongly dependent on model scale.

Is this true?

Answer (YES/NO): NO